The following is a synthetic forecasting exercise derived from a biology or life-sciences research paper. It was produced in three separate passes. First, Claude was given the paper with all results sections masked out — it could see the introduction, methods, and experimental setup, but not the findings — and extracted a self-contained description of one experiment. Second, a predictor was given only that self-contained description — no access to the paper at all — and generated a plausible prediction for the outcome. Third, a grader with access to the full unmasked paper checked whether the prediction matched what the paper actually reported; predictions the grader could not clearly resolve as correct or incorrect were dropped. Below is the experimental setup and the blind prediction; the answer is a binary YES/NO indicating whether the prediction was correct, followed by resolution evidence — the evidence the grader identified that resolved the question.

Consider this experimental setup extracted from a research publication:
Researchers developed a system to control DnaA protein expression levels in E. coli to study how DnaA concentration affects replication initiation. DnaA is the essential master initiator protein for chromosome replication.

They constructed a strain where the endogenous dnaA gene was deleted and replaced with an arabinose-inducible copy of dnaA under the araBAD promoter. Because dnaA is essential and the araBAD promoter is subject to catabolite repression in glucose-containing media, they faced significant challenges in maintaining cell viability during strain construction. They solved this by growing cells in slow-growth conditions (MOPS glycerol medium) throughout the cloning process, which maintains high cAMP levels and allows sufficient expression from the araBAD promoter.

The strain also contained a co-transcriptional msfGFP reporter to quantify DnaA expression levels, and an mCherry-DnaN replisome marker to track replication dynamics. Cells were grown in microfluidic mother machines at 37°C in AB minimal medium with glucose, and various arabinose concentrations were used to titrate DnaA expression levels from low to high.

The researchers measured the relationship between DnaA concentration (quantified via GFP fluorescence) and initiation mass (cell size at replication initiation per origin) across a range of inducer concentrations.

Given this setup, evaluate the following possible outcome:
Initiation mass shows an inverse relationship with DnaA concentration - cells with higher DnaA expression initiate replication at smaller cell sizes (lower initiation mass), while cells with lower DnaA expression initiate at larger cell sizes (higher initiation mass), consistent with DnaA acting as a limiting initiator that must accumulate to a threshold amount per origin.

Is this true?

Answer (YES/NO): YES